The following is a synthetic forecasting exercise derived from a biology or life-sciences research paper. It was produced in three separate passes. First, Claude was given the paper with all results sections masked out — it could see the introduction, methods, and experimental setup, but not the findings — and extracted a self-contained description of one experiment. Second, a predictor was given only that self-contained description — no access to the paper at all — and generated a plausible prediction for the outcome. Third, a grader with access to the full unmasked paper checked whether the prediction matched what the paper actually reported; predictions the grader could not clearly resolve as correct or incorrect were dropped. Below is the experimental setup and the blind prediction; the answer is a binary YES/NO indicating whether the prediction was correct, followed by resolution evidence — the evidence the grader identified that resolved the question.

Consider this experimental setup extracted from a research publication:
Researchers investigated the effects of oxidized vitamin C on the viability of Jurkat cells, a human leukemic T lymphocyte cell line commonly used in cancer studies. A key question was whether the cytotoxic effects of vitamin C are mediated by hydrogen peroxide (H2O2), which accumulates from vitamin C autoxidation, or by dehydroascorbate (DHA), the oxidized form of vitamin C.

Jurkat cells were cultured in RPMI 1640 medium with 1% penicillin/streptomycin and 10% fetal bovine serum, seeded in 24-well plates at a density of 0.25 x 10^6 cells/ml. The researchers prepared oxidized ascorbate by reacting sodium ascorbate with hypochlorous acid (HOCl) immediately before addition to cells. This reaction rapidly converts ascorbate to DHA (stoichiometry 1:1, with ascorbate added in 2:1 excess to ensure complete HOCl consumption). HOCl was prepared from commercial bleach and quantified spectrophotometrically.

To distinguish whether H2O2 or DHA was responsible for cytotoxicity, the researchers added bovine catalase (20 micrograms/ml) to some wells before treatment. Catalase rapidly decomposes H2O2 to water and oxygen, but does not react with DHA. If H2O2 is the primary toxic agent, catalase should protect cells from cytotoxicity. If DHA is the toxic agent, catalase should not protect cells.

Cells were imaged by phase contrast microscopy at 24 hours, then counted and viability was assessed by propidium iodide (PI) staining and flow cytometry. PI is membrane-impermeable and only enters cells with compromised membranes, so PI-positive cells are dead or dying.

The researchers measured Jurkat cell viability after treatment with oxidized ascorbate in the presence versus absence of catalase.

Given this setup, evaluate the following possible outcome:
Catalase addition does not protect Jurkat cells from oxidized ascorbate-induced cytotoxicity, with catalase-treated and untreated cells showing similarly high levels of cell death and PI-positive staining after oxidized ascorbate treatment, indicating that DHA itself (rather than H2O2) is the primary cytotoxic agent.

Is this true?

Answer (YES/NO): NO